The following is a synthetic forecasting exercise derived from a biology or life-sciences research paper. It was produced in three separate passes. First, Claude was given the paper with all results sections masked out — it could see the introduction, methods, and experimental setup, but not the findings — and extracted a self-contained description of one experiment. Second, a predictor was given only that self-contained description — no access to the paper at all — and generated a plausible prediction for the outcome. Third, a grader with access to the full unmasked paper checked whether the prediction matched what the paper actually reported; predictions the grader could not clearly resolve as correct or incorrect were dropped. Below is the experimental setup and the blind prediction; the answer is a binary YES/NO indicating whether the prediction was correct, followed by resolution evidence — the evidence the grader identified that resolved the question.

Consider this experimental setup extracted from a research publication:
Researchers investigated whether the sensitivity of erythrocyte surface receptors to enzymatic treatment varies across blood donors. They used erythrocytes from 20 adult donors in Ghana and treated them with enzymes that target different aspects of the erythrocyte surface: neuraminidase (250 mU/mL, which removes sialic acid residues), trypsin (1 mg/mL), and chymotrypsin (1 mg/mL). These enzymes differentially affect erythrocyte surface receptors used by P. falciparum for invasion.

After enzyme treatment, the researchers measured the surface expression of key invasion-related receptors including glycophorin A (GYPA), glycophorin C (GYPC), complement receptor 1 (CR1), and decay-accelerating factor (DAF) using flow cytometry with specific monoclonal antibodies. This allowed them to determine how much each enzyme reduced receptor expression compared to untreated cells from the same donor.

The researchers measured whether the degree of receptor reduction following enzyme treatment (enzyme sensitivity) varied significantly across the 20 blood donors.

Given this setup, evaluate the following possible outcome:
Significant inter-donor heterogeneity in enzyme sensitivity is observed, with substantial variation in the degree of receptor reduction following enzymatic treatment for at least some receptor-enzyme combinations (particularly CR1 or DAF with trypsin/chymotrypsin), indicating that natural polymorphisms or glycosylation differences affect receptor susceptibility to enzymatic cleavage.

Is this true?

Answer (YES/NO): YES